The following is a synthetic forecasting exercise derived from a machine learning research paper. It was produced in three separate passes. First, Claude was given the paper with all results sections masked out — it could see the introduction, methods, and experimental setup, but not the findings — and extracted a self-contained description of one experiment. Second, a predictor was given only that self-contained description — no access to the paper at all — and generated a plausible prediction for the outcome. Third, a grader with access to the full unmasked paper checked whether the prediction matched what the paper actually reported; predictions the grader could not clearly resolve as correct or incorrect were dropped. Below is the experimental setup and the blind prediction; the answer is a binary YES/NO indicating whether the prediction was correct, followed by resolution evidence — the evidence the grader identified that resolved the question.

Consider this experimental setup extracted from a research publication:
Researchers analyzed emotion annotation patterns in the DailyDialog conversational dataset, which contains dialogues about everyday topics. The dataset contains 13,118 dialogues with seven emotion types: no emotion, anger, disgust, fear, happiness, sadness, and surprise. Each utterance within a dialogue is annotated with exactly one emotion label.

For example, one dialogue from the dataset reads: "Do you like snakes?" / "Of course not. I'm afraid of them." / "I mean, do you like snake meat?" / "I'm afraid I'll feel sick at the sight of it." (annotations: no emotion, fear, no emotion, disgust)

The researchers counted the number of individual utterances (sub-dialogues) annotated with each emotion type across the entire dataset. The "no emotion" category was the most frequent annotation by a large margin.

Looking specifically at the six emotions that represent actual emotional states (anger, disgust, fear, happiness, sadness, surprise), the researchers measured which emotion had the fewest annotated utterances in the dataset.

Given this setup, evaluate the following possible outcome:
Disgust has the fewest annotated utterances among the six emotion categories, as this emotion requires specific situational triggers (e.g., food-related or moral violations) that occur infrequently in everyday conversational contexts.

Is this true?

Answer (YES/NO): NO